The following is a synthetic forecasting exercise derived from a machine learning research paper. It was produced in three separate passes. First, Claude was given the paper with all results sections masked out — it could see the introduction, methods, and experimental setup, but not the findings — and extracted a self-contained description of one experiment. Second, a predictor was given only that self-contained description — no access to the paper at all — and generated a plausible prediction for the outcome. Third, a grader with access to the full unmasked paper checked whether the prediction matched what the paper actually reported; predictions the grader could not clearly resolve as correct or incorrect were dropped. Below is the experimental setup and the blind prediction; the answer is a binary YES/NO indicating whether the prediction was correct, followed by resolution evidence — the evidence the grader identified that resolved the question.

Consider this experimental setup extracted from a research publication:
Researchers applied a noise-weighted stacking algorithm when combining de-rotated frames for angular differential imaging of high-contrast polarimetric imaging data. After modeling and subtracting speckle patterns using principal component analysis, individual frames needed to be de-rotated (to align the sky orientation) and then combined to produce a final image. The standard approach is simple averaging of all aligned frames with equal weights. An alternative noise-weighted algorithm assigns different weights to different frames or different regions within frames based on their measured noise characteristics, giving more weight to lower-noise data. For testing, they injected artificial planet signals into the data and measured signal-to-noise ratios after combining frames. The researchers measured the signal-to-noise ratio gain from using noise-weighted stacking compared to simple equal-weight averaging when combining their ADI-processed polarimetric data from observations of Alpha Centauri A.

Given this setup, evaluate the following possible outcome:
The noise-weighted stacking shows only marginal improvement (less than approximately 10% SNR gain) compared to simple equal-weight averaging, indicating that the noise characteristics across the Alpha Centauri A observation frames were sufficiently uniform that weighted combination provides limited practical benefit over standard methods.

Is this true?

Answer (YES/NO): NO